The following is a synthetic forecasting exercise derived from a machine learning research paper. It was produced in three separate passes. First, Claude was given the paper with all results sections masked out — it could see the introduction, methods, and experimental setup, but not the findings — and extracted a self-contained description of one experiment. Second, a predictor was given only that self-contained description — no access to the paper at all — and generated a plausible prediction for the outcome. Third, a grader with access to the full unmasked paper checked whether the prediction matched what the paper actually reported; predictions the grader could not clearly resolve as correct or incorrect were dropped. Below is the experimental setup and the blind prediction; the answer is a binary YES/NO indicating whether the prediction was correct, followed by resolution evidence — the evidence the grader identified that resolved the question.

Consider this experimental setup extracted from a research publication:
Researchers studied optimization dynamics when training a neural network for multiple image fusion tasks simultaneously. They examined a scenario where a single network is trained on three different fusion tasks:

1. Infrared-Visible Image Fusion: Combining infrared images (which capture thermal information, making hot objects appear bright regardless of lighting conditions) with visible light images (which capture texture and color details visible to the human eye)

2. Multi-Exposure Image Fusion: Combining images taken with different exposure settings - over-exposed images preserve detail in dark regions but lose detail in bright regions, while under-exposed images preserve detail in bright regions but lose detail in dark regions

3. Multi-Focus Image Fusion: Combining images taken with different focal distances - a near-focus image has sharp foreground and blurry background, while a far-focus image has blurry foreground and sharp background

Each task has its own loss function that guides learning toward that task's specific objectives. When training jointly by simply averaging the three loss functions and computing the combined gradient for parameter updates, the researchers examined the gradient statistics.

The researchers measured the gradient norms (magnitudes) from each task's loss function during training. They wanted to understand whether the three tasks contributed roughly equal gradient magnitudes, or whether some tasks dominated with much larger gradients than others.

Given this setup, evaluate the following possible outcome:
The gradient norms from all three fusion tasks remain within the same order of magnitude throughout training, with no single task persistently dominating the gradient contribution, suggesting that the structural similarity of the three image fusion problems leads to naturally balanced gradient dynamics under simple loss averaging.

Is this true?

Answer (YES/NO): NO